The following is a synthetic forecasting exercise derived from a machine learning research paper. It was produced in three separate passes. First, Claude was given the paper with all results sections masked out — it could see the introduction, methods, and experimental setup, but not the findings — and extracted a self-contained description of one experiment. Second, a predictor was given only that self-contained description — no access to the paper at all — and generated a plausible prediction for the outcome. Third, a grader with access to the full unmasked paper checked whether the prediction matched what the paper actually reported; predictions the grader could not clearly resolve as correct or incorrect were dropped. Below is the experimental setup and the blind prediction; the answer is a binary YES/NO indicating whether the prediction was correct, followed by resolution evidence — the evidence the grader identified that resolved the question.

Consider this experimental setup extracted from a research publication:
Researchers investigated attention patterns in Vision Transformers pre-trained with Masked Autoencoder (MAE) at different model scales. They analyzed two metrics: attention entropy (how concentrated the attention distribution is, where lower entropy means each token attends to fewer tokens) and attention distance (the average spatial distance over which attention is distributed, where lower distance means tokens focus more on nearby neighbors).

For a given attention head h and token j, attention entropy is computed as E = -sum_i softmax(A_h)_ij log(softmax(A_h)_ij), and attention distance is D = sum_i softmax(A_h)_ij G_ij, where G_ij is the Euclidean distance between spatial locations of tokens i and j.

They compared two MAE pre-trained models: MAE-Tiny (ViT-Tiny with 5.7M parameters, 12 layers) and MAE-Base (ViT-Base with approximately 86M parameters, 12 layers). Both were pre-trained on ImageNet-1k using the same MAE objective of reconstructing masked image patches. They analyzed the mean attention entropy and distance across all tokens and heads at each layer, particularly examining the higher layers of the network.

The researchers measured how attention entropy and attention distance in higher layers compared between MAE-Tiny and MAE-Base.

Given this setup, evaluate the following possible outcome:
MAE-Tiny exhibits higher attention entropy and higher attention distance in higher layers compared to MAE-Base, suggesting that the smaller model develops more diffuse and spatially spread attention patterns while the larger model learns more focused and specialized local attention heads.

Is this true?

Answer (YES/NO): NO